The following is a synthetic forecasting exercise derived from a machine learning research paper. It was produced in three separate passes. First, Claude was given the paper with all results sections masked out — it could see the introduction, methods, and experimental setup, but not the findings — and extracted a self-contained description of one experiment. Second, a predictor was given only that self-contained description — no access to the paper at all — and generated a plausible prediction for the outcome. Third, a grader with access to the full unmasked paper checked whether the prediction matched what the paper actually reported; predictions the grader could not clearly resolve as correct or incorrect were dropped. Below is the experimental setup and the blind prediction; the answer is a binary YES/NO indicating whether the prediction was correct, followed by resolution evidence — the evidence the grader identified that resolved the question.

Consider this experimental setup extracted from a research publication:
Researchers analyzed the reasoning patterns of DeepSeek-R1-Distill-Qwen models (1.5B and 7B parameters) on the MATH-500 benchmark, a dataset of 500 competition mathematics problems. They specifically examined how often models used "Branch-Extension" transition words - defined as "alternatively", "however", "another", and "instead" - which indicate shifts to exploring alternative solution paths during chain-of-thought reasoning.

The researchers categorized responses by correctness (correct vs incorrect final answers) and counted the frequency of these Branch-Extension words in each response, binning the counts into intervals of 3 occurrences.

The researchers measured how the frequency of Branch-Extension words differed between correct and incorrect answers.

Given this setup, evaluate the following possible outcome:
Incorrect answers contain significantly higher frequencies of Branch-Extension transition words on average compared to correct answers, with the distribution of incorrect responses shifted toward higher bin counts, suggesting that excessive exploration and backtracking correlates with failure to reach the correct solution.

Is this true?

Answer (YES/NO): YES